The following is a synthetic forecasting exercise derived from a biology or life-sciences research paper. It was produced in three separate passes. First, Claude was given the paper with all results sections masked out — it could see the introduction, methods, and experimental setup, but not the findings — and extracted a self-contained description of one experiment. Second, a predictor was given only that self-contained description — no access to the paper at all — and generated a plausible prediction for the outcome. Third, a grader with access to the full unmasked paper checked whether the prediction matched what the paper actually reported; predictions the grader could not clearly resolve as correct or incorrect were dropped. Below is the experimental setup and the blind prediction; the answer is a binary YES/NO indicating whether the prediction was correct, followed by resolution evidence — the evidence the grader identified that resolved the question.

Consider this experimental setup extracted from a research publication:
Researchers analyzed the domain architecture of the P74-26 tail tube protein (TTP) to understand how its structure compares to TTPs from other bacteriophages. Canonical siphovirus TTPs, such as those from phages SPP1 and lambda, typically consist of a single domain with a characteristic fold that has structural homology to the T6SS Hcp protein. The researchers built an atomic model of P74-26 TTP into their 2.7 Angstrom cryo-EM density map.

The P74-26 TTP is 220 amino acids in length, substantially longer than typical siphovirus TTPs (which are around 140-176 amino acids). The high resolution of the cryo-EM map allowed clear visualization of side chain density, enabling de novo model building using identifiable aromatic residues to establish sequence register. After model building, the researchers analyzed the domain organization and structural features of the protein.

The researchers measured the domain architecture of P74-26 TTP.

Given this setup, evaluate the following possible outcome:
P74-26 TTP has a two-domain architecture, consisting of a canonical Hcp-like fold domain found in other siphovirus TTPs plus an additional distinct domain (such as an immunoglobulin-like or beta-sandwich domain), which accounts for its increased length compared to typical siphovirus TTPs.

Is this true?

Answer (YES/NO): NO